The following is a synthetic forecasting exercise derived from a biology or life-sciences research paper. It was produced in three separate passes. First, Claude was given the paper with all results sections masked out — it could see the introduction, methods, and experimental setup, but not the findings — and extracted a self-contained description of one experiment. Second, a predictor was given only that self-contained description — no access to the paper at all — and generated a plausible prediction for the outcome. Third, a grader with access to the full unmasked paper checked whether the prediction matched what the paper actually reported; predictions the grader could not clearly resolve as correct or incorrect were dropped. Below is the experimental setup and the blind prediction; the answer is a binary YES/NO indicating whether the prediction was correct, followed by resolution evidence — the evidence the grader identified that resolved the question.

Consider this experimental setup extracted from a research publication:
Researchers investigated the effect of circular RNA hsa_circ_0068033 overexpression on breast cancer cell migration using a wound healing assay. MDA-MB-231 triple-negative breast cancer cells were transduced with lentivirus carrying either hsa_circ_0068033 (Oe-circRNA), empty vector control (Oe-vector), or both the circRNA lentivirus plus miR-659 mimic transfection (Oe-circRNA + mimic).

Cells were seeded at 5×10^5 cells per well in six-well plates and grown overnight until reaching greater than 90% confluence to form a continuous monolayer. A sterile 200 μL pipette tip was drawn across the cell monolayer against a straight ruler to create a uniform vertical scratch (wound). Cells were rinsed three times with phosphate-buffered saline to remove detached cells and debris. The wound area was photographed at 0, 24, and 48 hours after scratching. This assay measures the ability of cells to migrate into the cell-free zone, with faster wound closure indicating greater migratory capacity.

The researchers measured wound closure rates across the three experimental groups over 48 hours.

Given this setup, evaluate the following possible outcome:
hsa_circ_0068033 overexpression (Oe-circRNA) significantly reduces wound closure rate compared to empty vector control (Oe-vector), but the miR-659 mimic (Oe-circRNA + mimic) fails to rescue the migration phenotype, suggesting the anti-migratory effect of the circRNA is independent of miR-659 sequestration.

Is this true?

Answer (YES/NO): NO